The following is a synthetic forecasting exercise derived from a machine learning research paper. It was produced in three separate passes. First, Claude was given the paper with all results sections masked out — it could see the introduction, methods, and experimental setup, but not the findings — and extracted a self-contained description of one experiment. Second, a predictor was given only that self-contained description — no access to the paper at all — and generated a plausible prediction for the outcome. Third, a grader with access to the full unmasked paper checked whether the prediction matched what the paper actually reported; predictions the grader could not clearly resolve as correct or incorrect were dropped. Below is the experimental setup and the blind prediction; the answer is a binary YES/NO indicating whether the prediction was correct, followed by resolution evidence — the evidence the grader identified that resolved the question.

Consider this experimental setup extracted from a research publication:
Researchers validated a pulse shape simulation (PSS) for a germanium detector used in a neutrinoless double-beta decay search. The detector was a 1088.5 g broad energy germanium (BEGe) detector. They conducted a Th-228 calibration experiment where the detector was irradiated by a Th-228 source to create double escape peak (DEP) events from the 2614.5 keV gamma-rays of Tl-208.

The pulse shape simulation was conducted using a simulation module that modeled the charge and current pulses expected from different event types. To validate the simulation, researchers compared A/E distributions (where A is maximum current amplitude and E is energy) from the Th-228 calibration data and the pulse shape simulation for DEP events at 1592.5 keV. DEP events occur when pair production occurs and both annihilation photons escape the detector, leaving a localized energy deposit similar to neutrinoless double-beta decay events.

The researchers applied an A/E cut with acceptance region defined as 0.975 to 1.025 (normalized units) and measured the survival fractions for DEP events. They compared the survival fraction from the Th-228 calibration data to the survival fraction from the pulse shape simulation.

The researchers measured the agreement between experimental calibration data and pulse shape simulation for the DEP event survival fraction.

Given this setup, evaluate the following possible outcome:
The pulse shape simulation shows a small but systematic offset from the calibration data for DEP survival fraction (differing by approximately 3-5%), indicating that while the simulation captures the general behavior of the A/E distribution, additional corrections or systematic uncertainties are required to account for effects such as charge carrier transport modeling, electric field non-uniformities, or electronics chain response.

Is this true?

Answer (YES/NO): NO